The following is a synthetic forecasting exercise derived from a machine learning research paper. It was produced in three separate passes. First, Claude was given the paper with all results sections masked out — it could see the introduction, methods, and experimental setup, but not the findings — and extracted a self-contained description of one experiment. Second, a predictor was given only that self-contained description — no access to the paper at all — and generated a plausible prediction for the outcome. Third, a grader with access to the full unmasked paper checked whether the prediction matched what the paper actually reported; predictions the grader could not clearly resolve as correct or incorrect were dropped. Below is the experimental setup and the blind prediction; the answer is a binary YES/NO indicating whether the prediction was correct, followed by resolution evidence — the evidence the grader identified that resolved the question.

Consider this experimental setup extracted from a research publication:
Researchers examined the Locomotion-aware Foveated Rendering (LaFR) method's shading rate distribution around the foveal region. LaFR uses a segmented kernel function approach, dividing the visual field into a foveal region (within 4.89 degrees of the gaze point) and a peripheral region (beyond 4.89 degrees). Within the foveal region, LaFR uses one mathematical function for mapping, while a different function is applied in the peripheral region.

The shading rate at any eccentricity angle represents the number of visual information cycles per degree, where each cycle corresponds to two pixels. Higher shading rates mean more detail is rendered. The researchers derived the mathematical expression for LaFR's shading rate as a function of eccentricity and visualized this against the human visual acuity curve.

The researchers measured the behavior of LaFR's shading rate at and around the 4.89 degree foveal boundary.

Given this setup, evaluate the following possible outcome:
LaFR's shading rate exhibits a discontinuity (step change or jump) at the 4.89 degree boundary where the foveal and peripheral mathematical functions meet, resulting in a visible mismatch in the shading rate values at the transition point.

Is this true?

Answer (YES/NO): YES